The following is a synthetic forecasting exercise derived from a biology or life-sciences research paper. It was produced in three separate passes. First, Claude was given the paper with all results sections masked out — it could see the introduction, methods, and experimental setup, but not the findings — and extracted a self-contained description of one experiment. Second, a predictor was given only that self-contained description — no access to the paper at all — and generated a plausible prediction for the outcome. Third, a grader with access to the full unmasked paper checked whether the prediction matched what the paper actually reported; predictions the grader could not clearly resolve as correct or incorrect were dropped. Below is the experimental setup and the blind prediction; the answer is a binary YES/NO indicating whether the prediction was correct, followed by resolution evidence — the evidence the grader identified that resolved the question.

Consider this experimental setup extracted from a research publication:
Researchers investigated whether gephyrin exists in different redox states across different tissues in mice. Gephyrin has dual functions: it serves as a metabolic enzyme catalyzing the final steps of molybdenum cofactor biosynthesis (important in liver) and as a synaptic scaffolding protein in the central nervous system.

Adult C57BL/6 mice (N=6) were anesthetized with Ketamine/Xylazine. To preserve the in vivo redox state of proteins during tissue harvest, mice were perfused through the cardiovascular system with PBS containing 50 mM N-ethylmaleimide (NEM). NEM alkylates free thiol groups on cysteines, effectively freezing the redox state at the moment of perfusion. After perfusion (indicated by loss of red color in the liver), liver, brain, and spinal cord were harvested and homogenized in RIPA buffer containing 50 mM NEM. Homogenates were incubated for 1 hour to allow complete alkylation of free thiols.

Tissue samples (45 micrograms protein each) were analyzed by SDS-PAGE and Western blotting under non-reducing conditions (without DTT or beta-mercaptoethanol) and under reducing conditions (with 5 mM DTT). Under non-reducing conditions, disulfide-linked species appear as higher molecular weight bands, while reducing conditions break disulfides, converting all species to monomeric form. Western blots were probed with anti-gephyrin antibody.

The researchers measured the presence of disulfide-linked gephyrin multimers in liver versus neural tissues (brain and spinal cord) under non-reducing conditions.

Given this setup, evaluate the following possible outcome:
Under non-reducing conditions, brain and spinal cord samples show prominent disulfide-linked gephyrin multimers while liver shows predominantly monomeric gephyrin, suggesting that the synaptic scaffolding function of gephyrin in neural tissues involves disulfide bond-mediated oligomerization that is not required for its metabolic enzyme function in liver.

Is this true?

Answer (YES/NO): NO